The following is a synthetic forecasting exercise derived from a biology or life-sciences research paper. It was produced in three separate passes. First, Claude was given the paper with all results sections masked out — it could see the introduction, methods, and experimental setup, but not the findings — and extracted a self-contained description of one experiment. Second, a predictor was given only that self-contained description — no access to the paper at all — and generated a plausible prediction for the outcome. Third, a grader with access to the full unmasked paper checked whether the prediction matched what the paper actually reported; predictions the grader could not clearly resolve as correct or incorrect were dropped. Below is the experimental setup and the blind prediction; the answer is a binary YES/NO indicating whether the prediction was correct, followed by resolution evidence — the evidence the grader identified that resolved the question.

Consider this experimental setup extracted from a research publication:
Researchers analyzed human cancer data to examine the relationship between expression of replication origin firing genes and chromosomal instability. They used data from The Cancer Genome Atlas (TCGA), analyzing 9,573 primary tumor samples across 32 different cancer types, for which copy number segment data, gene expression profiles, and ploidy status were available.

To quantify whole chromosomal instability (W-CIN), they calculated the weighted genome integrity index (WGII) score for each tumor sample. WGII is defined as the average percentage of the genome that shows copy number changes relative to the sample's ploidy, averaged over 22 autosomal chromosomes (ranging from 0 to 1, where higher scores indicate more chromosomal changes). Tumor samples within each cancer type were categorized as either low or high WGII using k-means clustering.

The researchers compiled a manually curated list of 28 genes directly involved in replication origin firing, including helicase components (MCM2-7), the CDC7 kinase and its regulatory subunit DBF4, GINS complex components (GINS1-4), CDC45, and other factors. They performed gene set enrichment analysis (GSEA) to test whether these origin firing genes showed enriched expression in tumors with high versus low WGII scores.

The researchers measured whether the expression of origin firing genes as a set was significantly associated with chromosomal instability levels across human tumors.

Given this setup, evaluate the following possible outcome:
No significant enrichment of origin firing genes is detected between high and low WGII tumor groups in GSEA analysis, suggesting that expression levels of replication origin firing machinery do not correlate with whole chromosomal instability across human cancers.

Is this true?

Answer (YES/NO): NO